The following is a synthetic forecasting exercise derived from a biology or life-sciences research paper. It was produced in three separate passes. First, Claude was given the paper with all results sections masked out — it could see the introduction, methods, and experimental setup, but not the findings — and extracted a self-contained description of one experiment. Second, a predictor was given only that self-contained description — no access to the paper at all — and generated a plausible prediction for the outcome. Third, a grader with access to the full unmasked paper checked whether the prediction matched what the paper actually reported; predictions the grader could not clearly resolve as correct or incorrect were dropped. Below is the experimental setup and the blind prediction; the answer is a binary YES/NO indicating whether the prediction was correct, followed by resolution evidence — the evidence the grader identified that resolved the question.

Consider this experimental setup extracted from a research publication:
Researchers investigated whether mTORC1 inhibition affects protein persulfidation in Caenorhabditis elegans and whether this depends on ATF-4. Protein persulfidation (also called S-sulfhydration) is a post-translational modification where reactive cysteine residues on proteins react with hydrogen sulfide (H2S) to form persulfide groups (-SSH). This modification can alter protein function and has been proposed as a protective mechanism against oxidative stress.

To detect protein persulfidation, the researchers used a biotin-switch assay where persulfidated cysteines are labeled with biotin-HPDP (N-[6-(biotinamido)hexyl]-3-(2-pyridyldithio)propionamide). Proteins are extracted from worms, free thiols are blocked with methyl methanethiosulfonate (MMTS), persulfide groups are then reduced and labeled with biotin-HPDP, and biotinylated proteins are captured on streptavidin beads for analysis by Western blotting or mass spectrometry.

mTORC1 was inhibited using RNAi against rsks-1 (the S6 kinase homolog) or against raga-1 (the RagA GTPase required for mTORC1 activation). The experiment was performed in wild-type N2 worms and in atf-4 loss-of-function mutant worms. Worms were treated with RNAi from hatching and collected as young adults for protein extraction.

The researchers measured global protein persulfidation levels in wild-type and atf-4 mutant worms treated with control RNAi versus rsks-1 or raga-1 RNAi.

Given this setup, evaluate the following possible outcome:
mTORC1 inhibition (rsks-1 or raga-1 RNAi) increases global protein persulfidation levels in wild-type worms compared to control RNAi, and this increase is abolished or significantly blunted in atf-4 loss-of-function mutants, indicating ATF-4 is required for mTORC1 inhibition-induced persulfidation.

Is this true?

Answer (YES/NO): NO